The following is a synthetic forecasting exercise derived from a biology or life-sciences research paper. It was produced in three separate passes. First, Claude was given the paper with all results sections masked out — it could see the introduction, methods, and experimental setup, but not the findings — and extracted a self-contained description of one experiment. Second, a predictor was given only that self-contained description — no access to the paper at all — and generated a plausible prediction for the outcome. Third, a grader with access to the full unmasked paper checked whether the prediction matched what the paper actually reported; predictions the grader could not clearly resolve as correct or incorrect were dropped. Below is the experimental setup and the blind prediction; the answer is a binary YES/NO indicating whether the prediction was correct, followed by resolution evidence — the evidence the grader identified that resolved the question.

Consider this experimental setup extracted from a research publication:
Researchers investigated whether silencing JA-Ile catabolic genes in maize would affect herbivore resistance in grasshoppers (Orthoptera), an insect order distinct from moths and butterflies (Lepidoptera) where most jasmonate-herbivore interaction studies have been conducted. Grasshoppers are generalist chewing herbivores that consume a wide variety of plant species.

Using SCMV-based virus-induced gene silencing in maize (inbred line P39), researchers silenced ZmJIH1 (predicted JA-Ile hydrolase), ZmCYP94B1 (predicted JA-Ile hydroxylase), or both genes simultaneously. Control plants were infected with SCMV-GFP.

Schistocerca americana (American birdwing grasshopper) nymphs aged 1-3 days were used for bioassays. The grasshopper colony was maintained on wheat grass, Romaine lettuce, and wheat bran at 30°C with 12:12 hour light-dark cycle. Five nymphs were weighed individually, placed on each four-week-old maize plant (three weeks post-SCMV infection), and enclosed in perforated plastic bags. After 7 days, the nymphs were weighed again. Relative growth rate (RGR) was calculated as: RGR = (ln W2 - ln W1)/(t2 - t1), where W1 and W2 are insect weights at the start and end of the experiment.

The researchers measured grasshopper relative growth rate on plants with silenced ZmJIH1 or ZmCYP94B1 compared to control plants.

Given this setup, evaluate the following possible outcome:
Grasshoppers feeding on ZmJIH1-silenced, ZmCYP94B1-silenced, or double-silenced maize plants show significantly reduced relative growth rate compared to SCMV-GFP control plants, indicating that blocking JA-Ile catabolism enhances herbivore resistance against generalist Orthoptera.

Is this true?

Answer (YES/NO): NO